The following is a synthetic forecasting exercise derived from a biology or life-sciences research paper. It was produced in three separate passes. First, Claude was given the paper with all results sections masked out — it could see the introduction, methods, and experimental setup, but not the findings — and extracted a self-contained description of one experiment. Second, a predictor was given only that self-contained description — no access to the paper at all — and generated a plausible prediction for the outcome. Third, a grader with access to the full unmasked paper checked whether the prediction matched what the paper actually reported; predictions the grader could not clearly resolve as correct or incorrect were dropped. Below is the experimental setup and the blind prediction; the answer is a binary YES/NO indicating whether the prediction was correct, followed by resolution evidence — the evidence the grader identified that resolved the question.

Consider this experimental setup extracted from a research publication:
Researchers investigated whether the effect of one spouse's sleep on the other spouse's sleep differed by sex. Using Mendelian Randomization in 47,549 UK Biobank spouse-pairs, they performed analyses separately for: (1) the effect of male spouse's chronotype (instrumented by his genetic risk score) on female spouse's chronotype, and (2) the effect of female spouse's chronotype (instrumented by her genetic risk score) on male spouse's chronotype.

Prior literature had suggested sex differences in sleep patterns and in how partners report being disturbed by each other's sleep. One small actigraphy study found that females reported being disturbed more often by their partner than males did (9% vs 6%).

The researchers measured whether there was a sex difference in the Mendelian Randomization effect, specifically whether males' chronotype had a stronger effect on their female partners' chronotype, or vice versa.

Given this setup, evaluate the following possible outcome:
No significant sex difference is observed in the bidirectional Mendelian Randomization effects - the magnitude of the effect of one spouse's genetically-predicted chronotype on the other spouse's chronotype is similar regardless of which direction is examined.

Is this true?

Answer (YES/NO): NO